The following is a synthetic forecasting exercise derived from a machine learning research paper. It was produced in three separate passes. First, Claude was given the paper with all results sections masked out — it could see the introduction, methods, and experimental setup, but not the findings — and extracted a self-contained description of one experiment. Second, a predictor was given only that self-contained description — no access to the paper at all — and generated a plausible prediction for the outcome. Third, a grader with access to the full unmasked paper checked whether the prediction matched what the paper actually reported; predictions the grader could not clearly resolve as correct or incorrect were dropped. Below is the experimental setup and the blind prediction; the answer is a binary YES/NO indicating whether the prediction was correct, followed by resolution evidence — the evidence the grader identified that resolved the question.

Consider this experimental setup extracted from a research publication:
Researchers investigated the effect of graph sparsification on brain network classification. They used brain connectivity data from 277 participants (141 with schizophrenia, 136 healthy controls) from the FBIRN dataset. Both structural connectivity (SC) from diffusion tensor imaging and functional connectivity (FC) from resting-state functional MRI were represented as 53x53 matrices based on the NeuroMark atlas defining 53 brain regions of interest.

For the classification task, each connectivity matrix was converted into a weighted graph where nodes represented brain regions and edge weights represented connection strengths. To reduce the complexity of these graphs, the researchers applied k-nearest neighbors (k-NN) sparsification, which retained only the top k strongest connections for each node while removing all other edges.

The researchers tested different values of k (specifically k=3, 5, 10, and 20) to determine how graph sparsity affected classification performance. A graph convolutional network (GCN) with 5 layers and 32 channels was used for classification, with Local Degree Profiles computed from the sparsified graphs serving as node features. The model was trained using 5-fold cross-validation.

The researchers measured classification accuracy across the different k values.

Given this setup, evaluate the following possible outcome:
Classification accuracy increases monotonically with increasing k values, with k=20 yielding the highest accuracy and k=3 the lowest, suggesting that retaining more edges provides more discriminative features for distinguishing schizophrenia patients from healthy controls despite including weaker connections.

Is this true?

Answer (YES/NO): NO